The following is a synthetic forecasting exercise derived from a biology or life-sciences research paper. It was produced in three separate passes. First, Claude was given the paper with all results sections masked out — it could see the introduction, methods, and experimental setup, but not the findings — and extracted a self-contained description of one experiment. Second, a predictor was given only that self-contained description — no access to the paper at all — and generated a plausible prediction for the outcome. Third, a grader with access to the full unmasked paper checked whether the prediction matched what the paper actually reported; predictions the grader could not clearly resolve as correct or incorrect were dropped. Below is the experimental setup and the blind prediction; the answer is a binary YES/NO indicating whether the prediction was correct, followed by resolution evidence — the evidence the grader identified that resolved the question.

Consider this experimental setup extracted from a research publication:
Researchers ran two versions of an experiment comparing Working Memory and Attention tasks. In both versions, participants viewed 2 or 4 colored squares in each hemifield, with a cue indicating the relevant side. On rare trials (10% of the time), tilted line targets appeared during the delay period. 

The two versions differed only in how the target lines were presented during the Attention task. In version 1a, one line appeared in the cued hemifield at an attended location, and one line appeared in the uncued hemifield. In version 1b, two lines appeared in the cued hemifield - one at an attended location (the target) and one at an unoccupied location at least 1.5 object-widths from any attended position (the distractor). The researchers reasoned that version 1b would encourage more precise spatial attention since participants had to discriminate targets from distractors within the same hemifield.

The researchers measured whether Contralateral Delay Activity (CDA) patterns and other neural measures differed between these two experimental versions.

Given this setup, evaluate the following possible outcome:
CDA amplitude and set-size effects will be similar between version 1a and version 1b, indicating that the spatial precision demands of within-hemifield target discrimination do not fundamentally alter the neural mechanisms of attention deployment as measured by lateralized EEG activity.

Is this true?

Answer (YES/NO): YES